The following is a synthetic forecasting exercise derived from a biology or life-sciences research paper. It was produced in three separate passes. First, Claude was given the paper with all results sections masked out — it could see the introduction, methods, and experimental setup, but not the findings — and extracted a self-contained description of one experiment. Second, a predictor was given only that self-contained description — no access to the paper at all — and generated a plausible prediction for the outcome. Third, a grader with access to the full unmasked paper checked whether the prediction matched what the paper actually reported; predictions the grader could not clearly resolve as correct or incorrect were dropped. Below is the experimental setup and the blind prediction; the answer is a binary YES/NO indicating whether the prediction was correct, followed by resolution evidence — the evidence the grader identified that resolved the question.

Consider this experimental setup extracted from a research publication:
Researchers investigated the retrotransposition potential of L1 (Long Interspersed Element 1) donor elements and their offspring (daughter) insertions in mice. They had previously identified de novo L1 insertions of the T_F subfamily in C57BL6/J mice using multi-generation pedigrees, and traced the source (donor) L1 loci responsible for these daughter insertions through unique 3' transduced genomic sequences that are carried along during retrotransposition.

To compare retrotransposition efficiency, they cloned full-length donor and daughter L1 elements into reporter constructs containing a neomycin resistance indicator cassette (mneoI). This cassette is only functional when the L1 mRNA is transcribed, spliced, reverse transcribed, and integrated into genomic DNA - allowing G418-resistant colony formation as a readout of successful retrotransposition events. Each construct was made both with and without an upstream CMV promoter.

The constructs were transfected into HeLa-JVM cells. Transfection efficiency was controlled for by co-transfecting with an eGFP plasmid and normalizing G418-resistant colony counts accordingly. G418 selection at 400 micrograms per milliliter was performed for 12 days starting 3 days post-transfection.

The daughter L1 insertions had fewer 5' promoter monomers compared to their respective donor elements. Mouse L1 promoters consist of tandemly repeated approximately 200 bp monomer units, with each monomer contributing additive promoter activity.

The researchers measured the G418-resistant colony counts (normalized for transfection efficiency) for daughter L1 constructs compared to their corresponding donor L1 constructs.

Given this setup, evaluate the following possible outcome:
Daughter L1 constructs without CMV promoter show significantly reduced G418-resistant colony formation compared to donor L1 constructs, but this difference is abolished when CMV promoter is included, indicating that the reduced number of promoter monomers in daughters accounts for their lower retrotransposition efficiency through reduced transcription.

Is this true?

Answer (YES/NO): YES